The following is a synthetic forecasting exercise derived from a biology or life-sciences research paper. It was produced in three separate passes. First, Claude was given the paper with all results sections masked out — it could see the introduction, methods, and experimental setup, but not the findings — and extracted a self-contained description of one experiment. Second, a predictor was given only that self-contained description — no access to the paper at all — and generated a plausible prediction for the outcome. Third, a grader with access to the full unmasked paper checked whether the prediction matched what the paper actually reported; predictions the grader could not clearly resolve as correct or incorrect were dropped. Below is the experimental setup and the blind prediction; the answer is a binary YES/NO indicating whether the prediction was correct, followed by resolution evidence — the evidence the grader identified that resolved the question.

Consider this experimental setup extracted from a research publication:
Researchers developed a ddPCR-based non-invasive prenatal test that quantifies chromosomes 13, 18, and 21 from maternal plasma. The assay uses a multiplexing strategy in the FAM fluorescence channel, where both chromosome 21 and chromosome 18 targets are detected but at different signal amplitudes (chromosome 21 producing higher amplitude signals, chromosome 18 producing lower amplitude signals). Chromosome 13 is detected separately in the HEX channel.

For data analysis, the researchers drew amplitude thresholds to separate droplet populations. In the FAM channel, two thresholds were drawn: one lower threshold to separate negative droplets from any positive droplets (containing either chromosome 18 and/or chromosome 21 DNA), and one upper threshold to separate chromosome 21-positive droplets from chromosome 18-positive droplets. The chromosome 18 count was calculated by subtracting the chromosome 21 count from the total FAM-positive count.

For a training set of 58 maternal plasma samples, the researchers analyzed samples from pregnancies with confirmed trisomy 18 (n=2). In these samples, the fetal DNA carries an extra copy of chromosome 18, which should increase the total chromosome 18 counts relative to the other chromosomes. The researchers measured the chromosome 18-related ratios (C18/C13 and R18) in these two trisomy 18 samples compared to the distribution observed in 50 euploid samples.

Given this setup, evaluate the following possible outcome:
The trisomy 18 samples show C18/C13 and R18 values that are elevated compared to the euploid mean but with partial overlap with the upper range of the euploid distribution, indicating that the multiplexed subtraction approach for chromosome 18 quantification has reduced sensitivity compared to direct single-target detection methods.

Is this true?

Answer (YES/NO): NO